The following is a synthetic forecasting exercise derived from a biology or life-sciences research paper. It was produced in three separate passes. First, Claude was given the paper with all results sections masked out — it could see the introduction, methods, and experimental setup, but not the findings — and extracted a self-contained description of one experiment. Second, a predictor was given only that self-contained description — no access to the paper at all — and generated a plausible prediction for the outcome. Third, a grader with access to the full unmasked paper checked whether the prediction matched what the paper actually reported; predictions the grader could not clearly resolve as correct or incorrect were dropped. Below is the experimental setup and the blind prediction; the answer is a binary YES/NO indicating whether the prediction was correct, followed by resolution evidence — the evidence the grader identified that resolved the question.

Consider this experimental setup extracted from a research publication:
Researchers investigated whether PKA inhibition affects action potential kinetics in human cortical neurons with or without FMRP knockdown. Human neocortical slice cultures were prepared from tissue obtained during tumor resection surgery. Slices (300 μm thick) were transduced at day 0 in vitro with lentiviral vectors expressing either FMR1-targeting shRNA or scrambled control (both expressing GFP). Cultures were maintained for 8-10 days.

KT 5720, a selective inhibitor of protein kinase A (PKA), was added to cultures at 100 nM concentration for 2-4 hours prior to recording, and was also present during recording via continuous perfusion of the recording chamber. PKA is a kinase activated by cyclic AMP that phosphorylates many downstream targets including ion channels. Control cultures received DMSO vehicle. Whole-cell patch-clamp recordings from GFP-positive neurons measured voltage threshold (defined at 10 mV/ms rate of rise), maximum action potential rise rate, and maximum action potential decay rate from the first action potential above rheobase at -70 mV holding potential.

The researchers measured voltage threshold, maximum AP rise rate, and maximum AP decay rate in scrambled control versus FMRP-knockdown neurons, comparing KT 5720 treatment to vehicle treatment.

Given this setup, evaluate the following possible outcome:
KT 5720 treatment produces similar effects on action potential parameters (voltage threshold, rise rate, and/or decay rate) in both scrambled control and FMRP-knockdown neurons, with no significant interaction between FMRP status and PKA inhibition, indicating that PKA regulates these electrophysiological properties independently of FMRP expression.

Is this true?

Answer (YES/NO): YES